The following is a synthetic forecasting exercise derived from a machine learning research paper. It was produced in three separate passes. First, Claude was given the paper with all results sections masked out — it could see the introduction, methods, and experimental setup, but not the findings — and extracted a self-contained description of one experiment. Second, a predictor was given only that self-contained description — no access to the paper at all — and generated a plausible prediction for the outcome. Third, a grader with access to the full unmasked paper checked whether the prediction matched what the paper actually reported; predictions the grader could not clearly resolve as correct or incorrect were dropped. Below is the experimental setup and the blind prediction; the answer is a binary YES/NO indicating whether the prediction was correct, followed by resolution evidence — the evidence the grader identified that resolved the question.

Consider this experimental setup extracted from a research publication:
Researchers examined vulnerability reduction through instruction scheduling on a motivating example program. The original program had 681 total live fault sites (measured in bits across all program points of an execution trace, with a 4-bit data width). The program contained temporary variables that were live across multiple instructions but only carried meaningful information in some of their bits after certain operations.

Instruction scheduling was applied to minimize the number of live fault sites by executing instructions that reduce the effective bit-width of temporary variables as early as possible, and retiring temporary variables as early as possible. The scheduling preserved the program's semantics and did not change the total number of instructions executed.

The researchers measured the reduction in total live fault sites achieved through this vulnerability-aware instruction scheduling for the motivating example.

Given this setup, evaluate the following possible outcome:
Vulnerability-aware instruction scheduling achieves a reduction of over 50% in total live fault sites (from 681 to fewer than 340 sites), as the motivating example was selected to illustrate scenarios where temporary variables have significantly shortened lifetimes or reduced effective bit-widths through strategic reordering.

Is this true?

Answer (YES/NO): NO